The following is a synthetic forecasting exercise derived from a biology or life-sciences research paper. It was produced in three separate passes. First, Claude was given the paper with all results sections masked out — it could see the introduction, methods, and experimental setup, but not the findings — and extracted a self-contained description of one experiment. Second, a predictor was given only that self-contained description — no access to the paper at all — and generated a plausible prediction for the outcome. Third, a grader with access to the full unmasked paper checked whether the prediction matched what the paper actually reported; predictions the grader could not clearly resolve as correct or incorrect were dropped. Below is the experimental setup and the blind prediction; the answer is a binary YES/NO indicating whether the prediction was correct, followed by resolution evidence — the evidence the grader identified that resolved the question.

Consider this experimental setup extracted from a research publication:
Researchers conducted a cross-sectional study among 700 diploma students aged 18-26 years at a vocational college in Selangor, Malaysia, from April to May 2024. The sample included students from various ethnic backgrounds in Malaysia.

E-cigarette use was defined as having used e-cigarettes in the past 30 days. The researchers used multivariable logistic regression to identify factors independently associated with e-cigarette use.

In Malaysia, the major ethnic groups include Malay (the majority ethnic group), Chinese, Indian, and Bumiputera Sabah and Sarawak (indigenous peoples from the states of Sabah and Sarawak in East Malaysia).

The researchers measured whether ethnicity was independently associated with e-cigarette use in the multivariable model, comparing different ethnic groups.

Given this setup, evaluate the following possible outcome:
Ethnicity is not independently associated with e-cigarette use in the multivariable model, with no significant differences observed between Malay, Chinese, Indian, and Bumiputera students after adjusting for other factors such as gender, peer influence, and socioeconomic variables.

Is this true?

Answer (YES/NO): NO